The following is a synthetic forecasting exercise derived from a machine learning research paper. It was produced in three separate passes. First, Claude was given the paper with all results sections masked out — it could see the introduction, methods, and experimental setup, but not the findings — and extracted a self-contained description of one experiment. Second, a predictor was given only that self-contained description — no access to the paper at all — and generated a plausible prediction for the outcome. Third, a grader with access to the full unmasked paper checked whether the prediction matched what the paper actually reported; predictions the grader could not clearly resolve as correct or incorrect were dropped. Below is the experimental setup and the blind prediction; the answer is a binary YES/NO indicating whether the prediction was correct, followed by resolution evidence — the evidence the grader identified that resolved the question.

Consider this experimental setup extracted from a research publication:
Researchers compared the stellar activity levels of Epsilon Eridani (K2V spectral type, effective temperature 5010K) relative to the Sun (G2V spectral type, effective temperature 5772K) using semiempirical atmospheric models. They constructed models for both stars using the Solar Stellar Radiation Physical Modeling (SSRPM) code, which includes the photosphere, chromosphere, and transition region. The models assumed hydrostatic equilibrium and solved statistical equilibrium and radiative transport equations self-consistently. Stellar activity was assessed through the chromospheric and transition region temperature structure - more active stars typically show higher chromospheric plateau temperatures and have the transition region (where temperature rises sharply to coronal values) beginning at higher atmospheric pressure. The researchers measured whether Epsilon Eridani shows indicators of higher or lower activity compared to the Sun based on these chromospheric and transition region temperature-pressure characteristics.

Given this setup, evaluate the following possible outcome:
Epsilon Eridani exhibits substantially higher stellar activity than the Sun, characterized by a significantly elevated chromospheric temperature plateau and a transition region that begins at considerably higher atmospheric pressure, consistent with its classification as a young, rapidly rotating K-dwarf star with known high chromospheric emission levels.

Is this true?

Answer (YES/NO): YES